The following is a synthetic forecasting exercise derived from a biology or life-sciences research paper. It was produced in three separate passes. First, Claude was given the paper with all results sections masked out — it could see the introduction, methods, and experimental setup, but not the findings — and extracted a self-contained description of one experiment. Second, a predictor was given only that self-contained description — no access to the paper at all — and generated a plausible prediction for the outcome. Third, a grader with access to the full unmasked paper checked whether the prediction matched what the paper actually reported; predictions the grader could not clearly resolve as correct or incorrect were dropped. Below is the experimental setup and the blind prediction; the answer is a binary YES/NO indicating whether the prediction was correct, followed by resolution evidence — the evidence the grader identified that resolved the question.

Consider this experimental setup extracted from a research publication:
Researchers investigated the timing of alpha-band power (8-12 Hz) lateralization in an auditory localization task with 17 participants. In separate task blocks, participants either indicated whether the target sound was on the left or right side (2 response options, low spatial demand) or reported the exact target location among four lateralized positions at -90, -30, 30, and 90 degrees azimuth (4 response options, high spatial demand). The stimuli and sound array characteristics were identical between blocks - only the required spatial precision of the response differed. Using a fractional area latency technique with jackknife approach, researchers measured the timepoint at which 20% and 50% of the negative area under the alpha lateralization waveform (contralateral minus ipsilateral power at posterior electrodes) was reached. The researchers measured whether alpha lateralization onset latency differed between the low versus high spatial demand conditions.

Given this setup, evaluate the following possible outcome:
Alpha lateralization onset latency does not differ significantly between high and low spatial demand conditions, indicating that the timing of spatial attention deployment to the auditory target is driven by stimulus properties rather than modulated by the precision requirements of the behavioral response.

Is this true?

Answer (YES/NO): NO